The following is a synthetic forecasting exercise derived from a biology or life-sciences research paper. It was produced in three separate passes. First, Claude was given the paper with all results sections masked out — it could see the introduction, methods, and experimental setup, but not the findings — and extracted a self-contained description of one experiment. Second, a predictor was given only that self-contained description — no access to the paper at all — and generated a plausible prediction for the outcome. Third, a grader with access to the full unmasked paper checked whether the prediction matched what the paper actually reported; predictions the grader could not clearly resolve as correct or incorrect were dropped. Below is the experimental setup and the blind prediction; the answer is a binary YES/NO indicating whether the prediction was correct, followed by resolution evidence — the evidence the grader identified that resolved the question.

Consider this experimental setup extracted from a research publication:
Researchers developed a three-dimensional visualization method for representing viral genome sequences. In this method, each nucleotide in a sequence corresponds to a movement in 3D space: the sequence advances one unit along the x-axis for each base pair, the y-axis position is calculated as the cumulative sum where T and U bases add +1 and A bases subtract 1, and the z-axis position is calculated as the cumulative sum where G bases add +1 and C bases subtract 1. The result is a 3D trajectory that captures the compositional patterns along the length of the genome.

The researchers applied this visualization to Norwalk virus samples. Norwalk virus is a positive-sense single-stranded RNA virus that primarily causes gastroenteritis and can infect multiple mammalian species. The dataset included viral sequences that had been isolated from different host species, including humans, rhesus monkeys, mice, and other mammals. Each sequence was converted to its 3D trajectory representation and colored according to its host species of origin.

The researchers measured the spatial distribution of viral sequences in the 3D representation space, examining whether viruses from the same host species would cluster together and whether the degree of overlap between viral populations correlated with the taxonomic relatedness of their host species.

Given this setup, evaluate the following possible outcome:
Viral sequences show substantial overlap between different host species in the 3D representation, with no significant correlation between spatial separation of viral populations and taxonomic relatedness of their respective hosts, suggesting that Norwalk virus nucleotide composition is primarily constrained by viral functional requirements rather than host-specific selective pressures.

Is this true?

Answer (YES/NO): NO